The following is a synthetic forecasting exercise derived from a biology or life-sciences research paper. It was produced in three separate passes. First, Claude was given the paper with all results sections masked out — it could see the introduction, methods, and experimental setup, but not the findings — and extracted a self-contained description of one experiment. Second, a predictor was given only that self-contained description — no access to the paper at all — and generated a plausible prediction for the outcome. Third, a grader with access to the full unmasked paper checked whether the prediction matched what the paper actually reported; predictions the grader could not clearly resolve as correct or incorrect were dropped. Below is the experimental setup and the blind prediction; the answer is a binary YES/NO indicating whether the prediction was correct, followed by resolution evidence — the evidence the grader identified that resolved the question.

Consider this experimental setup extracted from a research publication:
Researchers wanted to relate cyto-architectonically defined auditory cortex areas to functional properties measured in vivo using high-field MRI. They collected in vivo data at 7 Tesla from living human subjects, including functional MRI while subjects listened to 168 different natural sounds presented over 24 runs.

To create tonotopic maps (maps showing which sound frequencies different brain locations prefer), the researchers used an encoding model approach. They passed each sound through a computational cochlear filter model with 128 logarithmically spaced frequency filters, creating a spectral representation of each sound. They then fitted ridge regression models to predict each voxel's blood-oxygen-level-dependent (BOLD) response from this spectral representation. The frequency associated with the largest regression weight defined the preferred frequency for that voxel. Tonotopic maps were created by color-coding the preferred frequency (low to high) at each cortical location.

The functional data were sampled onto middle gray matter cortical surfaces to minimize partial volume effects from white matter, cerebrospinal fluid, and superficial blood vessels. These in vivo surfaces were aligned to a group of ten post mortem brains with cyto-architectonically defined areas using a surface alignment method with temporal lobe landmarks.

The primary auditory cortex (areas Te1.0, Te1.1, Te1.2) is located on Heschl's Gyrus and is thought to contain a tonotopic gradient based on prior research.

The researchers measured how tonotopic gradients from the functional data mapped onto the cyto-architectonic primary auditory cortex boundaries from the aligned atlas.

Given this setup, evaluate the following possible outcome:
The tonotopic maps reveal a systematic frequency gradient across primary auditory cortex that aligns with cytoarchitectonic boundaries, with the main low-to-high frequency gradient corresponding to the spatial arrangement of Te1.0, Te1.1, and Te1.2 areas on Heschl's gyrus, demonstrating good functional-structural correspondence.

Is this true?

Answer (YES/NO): NO